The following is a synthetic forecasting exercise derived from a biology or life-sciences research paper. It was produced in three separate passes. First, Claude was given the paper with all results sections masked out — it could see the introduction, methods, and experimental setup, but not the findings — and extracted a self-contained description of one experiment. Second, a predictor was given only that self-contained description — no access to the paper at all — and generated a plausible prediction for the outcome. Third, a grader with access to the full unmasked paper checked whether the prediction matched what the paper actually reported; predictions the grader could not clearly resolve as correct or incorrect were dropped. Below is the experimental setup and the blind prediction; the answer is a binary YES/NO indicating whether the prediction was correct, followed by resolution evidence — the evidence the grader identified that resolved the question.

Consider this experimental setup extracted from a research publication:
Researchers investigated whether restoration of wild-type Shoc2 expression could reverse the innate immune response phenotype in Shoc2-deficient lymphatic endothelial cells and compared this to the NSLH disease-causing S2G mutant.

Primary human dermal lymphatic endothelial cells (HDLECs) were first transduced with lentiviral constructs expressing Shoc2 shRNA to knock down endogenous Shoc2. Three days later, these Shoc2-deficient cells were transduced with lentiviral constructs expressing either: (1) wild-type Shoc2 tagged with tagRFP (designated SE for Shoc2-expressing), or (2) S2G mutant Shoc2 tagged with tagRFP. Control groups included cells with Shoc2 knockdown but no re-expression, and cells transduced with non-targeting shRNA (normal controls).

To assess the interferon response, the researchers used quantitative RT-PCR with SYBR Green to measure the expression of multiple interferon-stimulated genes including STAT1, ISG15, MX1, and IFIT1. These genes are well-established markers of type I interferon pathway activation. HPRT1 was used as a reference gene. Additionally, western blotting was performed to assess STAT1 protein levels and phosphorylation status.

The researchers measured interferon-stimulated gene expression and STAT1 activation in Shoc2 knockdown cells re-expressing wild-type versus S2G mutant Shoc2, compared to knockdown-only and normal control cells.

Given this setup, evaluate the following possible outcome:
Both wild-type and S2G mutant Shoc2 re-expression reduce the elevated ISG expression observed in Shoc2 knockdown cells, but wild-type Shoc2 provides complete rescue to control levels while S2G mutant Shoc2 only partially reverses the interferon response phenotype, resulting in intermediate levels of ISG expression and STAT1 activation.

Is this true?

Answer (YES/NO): NO